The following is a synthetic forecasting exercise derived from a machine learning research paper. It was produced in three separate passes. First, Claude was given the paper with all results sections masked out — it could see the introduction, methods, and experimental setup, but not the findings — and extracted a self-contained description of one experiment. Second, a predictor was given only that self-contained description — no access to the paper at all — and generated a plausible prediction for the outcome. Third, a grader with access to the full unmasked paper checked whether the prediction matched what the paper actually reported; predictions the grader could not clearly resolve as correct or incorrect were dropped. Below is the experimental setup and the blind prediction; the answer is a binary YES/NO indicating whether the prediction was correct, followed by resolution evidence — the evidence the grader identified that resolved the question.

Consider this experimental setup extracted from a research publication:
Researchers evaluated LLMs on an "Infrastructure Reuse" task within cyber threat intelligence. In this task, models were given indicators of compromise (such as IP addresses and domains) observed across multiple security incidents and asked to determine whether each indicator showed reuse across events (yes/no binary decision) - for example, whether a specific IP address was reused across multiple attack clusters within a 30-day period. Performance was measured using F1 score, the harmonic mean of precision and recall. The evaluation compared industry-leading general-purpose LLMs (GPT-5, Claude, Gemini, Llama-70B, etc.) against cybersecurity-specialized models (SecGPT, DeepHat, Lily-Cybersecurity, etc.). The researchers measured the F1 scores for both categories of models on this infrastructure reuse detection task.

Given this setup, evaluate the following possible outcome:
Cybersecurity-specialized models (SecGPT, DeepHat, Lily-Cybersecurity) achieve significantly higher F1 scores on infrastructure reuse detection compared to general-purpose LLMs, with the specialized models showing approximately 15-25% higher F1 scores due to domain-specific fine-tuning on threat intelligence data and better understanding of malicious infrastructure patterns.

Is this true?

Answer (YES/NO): NO